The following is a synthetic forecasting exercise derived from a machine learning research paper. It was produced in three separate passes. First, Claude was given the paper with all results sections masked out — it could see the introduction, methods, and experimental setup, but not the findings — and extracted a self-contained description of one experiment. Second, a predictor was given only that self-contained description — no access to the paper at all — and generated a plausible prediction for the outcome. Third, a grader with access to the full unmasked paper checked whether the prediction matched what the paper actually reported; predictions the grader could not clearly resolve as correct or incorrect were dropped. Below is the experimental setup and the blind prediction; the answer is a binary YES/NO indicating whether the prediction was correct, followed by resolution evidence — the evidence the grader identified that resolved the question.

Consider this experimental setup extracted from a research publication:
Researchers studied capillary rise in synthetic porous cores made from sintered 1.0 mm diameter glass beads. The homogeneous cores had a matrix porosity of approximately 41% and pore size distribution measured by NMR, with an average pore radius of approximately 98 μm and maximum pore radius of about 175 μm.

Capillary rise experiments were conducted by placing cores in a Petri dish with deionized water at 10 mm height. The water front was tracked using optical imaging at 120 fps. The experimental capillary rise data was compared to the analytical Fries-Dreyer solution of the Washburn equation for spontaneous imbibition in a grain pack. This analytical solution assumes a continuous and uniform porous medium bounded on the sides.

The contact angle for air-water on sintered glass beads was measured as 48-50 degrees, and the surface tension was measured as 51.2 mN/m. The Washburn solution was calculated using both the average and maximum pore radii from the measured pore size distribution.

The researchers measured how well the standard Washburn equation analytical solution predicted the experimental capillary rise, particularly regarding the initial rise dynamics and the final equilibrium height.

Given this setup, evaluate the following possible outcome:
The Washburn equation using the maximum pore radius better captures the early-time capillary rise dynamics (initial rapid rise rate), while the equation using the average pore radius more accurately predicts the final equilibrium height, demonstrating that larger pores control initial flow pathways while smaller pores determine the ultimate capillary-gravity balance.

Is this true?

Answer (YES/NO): NO